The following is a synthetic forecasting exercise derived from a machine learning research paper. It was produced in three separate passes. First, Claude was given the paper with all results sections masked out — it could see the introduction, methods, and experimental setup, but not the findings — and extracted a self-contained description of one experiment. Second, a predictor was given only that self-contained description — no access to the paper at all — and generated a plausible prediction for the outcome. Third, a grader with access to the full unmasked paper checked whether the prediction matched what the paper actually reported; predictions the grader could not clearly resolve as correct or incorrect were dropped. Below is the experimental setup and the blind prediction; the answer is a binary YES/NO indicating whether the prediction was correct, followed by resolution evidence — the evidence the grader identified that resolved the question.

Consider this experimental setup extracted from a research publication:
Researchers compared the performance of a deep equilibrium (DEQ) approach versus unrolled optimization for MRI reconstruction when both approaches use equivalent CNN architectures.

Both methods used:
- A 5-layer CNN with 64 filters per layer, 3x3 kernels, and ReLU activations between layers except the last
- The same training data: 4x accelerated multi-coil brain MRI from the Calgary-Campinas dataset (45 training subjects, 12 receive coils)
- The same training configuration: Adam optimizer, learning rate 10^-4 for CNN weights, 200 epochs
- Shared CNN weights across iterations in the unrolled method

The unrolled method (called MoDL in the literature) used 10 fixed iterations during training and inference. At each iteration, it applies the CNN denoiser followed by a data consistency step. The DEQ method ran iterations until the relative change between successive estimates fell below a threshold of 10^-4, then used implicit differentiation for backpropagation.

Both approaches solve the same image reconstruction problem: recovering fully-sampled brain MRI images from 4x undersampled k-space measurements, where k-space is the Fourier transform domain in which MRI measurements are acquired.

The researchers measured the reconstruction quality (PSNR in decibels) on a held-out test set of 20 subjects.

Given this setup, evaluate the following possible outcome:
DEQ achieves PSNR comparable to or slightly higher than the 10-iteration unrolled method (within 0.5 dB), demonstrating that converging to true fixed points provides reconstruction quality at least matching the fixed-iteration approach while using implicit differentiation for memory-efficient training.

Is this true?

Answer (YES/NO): NO